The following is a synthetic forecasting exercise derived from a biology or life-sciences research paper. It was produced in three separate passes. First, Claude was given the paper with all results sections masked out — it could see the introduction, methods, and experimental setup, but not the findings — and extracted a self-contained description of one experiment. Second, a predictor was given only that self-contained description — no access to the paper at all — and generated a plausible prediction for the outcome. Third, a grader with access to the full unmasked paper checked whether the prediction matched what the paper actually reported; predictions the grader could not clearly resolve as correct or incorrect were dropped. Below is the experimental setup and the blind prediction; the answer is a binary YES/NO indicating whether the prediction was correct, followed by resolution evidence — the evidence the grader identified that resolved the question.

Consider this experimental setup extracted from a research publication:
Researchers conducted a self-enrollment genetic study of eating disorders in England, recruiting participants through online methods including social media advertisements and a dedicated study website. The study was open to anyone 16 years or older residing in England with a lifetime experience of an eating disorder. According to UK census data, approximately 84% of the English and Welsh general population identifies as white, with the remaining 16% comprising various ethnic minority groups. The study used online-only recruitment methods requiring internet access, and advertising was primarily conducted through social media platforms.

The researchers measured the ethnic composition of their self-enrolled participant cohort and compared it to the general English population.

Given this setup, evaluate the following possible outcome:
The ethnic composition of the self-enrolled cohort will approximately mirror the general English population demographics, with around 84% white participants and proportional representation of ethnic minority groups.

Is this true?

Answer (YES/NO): NO